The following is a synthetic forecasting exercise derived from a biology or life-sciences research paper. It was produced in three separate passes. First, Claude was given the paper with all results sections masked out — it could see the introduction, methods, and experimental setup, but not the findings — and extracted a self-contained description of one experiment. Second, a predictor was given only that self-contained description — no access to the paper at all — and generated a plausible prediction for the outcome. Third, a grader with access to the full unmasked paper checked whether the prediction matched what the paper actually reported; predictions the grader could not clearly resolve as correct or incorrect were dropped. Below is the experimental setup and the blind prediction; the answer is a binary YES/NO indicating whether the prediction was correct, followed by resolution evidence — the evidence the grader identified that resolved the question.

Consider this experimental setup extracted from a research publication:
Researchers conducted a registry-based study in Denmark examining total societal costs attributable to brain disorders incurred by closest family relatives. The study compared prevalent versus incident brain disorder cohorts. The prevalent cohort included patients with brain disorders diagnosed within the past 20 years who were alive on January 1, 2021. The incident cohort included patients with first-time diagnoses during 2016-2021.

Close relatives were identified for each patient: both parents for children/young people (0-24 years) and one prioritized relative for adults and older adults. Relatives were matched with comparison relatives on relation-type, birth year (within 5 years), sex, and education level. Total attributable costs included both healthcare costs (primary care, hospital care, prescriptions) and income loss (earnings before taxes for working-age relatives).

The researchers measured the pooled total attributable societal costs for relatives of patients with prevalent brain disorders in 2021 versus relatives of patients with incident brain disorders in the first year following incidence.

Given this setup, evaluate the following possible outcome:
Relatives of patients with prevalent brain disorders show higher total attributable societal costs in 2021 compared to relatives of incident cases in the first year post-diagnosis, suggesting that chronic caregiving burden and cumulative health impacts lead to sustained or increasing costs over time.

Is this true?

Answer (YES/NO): YES